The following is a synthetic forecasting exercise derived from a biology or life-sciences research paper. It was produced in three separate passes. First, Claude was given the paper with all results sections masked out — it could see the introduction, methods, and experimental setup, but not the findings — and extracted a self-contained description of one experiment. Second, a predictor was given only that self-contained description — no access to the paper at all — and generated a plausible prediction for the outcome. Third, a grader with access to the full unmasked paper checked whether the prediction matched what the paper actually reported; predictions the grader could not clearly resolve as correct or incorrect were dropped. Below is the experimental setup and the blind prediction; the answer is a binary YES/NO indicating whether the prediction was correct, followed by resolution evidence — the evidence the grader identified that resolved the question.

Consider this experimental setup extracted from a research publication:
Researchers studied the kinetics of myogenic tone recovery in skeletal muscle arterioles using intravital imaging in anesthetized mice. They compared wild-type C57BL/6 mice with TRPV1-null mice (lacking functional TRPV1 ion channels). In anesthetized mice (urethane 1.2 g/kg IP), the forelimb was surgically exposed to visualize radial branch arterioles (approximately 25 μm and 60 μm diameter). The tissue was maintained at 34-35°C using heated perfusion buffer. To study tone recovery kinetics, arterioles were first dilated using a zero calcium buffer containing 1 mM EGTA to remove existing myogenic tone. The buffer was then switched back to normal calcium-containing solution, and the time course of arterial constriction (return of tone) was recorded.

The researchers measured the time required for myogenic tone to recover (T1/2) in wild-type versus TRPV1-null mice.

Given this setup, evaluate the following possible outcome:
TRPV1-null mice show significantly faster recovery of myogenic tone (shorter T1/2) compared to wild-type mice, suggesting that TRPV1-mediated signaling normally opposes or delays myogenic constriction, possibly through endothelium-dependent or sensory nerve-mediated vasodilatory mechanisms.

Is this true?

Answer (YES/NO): NO